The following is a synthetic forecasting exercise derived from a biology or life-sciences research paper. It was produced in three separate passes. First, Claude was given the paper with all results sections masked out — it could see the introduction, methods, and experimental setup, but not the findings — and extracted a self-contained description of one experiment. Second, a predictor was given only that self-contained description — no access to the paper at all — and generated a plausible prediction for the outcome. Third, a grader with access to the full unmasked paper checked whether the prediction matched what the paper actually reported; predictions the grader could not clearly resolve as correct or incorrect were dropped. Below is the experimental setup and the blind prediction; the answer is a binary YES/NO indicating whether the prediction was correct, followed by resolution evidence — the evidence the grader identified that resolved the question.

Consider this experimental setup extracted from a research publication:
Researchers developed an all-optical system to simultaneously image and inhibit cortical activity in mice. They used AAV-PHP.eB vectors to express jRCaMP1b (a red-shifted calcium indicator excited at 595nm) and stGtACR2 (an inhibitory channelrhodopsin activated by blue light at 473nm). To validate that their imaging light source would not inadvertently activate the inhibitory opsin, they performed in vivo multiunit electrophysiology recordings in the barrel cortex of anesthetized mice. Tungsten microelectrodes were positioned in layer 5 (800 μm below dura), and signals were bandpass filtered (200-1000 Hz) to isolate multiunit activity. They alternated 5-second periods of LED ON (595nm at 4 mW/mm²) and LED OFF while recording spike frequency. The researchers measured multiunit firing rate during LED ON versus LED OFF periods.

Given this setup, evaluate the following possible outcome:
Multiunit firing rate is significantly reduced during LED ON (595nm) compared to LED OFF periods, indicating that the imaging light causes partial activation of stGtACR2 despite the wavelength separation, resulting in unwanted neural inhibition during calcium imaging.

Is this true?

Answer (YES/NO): NO